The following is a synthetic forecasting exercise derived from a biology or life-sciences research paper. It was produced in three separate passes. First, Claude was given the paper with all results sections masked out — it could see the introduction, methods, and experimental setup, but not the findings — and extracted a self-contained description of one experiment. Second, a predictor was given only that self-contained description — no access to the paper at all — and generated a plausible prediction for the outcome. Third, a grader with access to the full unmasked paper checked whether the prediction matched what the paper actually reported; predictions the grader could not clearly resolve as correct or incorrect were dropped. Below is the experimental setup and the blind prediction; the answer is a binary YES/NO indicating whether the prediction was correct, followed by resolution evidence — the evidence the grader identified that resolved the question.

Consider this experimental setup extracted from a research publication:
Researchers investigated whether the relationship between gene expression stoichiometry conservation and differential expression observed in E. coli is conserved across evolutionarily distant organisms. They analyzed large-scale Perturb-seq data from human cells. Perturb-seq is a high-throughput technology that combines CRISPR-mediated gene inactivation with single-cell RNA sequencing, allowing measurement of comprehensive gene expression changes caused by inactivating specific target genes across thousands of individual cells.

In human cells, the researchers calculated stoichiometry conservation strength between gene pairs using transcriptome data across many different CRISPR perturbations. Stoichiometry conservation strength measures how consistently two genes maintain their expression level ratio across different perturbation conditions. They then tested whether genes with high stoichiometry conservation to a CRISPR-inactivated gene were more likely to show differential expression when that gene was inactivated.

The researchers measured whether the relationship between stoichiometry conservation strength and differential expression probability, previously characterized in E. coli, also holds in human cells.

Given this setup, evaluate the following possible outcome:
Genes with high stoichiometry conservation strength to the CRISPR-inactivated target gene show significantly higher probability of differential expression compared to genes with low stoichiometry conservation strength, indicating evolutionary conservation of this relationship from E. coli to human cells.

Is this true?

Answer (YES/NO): YES